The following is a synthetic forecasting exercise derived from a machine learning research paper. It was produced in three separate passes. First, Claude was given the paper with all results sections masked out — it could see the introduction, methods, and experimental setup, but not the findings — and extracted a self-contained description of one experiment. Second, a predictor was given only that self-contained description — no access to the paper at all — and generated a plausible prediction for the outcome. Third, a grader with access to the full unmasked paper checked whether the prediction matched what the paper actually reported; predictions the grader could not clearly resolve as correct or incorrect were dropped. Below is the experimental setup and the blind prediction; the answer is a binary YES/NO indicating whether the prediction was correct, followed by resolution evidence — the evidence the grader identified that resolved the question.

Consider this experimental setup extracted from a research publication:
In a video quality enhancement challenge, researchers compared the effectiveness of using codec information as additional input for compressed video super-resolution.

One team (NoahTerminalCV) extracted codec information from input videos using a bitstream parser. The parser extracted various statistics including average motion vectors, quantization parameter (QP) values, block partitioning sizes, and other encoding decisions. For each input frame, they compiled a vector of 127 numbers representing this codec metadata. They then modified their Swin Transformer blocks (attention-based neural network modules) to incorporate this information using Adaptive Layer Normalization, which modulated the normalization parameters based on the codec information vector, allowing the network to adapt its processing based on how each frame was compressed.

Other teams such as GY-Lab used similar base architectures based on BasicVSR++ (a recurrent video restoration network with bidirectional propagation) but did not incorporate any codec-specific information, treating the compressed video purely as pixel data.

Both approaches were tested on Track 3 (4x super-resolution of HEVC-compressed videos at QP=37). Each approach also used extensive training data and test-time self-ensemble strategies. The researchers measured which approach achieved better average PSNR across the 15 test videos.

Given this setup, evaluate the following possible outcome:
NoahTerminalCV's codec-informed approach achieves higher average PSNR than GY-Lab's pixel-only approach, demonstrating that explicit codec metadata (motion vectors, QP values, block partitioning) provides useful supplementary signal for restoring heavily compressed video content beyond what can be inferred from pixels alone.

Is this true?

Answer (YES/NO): NO